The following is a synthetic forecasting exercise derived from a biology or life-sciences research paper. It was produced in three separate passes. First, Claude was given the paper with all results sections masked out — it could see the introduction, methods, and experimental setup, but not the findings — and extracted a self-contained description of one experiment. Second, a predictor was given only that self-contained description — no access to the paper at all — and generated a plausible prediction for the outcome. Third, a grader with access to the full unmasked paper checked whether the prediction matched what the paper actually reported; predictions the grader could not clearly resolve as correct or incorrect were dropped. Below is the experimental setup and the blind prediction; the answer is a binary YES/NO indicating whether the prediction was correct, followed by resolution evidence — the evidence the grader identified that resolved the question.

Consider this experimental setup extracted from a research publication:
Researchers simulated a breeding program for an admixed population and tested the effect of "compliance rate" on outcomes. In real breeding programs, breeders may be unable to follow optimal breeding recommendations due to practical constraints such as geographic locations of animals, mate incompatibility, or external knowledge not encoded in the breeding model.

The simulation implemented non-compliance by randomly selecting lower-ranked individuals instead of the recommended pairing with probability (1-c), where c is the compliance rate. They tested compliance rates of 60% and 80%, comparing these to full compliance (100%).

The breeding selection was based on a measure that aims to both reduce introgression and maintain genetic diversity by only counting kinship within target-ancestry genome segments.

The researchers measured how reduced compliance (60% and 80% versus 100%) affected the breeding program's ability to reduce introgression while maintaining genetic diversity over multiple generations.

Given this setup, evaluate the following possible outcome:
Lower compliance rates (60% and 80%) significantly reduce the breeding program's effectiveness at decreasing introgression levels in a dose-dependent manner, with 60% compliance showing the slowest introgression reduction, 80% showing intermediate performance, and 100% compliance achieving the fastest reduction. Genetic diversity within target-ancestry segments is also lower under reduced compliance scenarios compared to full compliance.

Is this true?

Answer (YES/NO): NO